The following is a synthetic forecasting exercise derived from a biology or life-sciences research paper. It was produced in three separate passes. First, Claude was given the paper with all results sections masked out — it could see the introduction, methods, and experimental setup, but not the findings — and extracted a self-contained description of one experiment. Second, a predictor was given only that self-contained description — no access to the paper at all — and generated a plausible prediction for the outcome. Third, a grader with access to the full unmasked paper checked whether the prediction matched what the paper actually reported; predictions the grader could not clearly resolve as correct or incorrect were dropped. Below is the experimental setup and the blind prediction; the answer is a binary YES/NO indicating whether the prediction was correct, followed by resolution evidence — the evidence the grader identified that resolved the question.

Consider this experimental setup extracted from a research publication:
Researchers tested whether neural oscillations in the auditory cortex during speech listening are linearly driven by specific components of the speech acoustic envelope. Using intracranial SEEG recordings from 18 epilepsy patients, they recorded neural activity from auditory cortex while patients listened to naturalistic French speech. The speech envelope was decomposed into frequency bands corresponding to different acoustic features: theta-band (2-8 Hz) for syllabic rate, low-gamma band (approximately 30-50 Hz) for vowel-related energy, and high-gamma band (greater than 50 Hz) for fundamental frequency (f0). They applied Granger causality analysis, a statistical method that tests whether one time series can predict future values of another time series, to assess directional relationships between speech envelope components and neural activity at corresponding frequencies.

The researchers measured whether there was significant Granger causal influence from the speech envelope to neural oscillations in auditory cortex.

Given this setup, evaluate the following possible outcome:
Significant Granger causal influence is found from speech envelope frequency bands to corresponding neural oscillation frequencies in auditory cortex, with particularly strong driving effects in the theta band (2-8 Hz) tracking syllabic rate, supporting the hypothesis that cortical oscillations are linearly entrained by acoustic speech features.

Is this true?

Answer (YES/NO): NO